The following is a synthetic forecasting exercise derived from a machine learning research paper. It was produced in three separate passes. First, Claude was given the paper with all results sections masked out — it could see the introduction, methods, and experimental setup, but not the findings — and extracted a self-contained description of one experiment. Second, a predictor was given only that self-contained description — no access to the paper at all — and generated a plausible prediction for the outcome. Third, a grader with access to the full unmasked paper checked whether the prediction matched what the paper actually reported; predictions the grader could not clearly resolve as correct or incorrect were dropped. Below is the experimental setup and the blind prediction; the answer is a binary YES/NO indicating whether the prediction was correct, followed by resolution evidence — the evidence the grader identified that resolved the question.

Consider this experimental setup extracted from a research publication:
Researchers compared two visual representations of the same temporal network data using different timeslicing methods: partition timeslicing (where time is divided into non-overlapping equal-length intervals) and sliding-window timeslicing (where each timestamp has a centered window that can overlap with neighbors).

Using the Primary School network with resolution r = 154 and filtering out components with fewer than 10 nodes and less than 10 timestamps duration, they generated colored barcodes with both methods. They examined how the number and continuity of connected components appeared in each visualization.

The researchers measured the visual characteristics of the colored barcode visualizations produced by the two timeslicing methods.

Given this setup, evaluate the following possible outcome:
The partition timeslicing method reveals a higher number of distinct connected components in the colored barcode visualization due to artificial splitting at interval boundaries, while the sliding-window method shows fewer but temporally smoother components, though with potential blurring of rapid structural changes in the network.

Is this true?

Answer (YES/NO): NO